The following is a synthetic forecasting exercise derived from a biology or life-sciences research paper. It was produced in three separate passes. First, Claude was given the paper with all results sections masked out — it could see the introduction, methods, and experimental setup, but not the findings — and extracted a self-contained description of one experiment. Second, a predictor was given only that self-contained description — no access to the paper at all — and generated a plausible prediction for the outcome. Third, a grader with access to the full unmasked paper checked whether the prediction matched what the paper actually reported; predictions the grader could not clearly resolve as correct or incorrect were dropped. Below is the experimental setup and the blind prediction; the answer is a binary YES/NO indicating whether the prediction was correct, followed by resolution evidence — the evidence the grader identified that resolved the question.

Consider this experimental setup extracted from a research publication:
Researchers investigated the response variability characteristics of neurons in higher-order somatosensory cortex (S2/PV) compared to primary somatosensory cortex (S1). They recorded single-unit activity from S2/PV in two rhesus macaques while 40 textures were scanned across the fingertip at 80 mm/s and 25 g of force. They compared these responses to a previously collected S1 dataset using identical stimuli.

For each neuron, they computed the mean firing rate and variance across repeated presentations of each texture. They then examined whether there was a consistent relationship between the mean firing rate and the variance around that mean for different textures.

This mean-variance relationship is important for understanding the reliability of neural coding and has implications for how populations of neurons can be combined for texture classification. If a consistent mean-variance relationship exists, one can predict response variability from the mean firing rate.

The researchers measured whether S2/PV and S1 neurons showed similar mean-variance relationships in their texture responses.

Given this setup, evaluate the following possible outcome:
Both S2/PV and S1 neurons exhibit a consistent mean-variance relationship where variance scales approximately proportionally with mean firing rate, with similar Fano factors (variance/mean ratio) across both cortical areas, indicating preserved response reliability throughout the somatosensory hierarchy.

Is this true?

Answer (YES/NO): NO